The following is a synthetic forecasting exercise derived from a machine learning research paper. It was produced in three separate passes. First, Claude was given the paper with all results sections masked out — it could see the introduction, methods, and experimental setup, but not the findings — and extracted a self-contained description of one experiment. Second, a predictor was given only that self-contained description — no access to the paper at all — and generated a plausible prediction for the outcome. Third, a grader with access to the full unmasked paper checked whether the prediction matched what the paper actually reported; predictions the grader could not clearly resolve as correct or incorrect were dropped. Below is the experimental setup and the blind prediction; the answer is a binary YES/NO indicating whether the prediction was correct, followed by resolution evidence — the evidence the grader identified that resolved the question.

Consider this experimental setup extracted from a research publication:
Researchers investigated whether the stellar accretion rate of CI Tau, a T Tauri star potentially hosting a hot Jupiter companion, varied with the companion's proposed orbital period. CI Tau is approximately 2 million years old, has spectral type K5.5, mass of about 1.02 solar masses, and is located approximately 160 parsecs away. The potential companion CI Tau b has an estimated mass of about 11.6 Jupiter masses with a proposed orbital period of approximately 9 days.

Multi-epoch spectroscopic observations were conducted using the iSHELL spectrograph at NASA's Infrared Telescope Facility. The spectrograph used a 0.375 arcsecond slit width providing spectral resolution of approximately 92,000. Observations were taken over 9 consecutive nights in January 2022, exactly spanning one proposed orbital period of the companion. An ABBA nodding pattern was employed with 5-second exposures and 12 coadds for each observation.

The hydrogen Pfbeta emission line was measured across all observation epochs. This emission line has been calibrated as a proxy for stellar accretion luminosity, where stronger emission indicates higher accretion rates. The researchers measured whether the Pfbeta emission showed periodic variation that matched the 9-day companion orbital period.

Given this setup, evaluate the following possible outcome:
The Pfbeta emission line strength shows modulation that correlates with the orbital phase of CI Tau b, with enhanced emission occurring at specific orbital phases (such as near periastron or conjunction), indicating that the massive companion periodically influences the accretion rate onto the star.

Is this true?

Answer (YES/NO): YES